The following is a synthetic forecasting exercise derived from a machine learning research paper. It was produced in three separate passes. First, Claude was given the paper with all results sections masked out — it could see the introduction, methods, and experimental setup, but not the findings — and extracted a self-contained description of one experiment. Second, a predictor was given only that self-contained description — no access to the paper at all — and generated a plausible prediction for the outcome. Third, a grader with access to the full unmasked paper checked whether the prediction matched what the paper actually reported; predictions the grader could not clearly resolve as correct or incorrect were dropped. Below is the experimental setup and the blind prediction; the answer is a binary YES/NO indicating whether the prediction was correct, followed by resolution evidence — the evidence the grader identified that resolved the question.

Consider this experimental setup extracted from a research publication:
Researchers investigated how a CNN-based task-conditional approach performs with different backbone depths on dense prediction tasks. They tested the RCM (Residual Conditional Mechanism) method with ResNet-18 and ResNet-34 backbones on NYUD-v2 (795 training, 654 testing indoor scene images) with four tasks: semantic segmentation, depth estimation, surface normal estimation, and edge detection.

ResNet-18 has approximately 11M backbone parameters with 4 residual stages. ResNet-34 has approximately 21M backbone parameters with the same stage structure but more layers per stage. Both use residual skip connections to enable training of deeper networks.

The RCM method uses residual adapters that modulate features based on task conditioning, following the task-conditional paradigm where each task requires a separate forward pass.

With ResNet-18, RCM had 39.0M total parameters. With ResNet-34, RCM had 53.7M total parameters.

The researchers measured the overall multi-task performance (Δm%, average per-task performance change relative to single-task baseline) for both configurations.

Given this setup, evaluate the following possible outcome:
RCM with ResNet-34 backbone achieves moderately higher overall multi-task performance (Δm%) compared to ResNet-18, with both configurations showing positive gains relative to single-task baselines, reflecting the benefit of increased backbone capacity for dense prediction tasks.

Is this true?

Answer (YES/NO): NO